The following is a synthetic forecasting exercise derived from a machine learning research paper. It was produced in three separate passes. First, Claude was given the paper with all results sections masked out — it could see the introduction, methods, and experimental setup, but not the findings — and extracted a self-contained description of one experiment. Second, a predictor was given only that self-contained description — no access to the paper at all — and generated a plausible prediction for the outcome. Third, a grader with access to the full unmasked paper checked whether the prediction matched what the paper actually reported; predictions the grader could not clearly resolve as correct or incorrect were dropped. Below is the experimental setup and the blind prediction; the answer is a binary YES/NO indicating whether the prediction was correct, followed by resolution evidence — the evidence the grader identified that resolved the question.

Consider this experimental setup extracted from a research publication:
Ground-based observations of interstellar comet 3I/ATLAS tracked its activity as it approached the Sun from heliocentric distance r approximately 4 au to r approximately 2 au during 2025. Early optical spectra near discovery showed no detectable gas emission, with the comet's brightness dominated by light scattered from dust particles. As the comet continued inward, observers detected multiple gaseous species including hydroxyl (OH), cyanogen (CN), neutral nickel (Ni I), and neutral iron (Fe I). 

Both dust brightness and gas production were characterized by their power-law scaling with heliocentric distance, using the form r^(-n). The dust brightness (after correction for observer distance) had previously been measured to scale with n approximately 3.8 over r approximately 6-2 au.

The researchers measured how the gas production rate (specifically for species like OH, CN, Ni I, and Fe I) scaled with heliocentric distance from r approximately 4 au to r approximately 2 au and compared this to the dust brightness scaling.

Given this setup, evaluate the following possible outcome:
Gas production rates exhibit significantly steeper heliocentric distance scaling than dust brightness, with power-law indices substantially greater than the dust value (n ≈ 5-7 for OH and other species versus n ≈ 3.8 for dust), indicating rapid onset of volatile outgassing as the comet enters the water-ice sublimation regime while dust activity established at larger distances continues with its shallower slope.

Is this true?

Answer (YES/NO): NO